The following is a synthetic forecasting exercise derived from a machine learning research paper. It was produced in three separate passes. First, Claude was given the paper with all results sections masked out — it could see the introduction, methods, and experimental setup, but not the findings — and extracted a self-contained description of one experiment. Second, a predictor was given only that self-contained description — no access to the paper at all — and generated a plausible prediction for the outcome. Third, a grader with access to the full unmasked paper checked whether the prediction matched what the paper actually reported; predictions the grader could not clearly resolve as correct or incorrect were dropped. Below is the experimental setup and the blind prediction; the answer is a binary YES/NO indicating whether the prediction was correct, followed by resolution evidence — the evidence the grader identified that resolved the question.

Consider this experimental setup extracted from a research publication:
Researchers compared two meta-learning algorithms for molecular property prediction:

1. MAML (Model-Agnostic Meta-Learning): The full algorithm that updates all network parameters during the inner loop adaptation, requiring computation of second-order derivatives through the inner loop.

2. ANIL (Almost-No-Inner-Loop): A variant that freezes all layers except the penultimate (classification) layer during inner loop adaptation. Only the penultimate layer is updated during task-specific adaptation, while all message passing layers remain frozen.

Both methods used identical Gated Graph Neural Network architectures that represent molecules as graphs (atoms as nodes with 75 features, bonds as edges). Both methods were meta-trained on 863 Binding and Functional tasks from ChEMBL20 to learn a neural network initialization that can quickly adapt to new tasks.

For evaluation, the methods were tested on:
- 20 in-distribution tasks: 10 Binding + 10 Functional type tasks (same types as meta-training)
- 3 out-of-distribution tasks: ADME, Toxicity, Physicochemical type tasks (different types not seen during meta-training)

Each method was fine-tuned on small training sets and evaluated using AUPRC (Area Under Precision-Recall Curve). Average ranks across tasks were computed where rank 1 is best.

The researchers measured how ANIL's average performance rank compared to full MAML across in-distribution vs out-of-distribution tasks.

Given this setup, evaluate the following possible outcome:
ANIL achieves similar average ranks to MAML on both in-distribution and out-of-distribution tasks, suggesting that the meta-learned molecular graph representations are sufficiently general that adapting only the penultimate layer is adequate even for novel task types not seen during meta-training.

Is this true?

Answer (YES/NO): NO